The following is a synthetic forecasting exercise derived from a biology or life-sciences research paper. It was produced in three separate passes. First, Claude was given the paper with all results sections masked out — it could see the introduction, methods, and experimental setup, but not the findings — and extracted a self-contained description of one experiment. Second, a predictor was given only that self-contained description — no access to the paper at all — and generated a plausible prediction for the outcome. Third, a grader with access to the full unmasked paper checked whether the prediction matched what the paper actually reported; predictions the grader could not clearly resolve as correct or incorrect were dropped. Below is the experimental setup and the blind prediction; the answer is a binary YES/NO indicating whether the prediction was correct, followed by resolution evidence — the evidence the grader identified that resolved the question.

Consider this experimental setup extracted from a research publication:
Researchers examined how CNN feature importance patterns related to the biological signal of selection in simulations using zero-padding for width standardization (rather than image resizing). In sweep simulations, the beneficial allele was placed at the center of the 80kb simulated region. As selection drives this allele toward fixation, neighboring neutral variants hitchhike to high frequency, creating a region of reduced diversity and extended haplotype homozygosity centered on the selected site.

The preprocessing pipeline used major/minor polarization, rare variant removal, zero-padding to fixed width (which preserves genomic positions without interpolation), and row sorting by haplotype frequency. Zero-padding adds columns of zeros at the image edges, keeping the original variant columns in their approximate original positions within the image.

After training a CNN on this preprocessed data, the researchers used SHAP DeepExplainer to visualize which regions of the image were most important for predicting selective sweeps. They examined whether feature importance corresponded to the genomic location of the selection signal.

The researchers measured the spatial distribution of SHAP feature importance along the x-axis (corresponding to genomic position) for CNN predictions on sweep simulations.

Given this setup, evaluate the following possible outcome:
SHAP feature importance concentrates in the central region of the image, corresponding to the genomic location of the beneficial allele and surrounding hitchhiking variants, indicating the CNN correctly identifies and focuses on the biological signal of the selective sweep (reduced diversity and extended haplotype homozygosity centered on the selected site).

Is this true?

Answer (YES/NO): NO